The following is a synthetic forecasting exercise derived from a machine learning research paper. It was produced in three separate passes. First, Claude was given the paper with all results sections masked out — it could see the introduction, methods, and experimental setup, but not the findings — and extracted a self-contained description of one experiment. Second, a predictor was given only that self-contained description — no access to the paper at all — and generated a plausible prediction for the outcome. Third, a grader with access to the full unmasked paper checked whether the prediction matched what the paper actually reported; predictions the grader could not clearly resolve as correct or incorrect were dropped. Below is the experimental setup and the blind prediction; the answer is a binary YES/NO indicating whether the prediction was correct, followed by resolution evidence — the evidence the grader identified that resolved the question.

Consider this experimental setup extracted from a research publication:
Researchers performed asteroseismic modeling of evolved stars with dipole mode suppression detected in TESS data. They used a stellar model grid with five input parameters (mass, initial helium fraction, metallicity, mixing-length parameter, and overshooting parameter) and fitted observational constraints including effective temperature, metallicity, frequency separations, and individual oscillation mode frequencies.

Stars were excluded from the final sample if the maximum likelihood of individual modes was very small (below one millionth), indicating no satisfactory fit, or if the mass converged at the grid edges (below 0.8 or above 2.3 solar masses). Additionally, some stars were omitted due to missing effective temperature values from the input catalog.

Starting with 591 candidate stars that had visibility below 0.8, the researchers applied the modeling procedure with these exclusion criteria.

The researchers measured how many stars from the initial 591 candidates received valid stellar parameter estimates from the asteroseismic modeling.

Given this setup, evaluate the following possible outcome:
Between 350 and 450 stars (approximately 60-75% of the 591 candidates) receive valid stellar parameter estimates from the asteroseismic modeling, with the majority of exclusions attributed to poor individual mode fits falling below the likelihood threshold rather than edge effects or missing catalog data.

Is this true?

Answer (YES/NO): NO